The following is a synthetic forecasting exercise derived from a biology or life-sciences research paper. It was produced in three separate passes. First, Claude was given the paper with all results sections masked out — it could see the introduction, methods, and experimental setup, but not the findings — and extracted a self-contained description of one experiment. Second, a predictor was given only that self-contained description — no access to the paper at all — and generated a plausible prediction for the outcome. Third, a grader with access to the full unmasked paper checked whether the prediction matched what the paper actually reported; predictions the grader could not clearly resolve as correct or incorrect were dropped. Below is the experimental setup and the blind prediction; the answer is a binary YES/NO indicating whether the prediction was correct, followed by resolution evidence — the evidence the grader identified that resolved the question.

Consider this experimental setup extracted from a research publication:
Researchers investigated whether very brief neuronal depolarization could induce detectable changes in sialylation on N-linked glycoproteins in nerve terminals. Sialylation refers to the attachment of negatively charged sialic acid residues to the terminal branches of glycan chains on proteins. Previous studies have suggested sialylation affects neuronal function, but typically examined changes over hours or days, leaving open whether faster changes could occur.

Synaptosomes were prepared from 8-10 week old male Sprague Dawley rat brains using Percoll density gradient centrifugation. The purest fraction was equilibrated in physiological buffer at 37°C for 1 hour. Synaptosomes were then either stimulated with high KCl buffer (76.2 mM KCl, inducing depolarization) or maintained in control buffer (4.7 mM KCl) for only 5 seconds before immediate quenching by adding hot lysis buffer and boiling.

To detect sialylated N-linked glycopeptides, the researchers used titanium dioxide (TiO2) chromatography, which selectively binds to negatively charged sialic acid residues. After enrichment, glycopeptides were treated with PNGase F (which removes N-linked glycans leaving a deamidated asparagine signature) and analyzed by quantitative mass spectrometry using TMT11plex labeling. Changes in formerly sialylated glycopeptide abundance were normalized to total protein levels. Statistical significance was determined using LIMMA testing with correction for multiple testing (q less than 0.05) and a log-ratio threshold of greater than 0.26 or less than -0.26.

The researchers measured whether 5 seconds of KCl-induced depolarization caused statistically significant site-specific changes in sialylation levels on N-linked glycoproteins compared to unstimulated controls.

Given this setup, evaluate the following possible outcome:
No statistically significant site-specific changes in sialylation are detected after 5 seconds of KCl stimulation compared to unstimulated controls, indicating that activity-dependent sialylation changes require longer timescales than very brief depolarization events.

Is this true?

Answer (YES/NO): NO